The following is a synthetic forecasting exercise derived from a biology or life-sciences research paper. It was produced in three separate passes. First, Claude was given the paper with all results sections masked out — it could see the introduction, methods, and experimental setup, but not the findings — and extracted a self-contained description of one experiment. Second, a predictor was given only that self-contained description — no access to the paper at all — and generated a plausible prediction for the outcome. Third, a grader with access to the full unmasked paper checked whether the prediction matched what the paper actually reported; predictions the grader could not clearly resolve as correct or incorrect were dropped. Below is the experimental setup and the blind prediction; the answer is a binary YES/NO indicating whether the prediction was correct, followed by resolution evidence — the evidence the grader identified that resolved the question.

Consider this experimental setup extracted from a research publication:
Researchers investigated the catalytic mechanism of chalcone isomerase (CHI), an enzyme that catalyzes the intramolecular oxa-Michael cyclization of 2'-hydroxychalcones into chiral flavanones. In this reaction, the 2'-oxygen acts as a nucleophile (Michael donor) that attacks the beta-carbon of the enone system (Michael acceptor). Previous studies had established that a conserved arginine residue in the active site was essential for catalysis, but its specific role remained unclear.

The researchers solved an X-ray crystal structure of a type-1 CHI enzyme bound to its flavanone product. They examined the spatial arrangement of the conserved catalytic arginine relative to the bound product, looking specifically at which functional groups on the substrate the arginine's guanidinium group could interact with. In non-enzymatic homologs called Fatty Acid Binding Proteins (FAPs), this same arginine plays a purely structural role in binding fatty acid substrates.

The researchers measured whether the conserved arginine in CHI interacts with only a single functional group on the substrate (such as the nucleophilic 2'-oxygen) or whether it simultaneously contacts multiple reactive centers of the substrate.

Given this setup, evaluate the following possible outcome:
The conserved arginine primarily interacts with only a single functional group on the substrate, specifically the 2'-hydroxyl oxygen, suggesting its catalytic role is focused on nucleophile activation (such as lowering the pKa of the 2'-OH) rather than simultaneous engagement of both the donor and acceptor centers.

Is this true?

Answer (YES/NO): NO